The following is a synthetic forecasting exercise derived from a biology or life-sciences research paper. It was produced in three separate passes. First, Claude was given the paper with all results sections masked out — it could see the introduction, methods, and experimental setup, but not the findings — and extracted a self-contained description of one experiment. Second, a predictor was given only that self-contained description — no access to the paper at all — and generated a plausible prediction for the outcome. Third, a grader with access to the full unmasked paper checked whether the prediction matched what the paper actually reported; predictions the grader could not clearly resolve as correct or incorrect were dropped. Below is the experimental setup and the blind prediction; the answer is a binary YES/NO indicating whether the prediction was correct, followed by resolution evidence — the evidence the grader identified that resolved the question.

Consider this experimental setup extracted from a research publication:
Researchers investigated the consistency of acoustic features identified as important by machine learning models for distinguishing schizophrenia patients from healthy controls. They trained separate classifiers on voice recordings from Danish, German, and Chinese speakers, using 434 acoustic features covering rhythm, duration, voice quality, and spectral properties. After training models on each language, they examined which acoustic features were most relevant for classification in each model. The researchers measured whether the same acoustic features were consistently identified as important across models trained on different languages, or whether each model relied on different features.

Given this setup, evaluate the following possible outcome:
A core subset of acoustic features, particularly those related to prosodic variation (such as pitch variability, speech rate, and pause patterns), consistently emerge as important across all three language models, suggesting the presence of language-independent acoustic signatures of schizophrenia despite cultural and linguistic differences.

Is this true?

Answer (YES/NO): NO